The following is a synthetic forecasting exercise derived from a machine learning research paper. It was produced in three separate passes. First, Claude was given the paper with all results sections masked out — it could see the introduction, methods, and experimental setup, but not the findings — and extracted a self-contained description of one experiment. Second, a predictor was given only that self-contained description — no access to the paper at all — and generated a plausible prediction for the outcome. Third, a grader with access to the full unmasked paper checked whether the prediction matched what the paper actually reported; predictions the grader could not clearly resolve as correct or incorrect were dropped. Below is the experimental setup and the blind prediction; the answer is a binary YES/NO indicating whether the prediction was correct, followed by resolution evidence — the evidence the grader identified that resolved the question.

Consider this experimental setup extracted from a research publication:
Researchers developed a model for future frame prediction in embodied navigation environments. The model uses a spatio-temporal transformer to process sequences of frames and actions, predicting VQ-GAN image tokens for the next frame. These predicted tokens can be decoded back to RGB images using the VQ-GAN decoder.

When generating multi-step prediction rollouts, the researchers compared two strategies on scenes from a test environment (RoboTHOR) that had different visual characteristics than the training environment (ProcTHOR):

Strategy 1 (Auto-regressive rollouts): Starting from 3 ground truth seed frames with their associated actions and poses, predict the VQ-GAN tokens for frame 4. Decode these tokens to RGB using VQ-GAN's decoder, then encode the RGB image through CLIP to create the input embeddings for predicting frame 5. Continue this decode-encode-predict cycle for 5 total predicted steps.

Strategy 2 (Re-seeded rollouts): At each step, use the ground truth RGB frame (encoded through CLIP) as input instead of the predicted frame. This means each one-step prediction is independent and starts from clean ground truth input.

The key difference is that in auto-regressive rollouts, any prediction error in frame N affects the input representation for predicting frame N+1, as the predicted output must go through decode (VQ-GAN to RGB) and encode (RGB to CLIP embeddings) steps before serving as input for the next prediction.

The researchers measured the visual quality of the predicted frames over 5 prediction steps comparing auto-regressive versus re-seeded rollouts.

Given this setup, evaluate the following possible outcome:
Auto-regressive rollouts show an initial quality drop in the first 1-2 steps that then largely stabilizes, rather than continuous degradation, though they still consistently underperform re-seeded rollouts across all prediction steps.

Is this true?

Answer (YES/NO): NO